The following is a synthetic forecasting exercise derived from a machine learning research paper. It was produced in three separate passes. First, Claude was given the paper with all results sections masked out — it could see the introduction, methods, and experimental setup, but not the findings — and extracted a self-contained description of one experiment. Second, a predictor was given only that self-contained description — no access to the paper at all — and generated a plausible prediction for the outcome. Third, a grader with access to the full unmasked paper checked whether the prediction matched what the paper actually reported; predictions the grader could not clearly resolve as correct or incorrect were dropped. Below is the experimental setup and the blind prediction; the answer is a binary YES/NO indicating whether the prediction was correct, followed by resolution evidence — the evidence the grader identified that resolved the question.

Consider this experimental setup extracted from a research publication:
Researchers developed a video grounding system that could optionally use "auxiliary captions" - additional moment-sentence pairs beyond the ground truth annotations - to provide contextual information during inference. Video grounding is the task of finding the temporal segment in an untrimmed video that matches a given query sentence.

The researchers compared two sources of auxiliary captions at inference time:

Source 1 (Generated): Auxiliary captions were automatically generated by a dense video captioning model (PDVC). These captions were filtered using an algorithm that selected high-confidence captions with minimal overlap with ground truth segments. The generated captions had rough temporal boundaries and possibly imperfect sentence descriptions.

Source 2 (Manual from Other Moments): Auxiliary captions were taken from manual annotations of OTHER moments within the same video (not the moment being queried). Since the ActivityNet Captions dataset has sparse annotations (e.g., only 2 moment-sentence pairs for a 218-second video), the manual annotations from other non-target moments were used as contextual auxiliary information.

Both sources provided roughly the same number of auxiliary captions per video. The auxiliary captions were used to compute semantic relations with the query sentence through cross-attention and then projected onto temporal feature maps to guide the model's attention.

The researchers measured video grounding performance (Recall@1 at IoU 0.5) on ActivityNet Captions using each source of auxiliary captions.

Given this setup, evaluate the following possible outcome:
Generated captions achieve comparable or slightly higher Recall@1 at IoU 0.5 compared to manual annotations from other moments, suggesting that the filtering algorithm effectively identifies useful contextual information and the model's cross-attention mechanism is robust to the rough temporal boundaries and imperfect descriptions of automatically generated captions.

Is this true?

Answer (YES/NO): NO